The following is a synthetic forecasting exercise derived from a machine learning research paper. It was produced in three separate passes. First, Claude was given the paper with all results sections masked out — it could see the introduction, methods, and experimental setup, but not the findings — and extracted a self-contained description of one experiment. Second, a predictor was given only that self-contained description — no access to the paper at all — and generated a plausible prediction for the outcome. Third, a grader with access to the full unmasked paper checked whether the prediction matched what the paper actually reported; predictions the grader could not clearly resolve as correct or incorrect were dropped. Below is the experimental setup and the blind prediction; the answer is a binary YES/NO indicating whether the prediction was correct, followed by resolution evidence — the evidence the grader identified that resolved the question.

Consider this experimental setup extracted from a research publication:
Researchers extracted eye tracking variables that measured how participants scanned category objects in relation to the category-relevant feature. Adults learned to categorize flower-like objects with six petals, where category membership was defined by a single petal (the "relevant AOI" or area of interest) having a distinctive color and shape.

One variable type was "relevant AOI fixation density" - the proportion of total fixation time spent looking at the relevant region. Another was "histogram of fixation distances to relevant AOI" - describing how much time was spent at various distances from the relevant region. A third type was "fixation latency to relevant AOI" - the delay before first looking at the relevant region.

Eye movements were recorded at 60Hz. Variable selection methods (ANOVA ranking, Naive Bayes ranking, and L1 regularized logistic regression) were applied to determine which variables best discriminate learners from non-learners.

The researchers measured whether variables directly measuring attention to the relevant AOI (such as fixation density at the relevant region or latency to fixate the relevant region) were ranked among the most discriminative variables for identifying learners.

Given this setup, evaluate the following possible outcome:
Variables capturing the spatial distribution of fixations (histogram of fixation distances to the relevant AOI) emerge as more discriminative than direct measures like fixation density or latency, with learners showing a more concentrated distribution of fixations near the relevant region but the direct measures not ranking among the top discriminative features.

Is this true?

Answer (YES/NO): NO